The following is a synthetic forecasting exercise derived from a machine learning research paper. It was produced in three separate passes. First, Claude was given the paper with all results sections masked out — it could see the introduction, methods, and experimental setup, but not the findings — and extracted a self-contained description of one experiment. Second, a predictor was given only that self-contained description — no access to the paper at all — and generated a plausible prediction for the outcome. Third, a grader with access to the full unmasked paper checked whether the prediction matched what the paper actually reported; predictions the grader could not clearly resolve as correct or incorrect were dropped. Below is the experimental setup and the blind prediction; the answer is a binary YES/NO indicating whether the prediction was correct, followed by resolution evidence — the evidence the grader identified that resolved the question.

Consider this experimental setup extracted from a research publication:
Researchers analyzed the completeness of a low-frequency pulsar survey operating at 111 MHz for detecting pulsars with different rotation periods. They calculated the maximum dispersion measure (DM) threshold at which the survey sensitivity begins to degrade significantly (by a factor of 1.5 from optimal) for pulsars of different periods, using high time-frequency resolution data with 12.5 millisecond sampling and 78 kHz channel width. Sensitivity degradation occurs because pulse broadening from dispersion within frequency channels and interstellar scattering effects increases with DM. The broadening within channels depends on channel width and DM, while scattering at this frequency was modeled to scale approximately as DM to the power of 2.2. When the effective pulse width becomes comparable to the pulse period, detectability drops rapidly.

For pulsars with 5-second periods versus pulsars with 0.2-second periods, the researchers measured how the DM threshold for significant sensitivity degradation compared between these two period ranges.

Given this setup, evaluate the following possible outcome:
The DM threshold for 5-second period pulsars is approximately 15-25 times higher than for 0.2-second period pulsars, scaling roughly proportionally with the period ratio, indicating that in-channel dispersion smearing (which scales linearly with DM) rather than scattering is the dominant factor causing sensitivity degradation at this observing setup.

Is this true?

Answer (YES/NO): NO